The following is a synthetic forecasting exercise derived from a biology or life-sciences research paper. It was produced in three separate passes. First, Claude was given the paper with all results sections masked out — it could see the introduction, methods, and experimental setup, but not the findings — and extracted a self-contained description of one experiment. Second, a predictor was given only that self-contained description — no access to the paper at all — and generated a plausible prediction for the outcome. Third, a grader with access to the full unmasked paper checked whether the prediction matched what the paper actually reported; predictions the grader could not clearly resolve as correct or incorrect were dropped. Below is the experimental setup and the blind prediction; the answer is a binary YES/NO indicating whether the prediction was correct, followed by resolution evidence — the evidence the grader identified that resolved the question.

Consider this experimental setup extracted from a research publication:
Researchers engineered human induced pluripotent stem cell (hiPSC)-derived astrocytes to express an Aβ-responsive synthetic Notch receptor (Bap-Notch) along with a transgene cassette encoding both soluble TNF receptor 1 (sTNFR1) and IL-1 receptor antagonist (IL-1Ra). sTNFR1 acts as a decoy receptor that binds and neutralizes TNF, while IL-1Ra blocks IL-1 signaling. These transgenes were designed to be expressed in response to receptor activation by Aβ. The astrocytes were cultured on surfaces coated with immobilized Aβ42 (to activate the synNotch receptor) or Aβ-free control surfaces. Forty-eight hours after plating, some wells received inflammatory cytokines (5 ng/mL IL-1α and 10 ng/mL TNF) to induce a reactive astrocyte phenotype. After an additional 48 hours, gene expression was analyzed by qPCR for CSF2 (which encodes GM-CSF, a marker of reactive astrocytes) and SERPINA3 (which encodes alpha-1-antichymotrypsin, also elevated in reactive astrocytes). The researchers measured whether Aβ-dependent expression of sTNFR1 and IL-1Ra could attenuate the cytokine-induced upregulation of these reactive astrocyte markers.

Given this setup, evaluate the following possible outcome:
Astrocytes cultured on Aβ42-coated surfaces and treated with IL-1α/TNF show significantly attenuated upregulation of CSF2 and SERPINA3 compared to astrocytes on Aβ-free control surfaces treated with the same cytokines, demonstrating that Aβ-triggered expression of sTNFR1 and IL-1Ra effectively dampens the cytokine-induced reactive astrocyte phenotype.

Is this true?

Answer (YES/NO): YES